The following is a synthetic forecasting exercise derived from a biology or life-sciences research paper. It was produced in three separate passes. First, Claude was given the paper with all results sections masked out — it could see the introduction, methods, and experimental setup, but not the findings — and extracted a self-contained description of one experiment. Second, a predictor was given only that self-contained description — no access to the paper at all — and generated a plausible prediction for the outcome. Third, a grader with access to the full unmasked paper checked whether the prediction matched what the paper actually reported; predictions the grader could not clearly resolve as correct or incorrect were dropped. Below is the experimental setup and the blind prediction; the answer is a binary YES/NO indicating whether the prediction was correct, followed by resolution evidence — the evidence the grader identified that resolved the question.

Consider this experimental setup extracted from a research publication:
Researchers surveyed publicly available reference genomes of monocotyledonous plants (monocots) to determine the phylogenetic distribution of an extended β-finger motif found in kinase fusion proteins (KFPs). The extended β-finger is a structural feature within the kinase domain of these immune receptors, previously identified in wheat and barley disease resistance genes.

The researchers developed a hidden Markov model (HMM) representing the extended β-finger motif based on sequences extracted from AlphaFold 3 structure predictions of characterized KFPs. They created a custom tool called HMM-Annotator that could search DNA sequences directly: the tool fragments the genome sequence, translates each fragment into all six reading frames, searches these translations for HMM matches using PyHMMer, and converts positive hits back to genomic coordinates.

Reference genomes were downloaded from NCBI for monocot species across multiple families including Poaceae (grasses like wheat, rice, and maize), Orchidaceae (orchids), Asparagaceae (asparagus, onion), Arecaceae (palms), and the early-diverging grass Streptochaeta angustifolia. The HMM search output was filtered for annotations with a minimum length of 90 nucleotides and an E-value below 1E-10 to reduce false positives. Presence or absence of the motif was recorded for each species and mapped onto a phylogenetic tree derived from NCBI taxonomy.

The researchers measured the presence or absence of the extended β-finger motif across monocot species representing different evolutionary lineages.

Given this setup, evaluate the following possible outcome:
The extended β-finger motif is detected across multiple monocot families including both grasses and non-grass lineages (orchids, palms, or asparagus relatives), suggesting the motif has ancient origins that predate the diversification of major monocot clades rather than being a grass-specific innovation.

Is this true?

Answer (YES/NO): NO